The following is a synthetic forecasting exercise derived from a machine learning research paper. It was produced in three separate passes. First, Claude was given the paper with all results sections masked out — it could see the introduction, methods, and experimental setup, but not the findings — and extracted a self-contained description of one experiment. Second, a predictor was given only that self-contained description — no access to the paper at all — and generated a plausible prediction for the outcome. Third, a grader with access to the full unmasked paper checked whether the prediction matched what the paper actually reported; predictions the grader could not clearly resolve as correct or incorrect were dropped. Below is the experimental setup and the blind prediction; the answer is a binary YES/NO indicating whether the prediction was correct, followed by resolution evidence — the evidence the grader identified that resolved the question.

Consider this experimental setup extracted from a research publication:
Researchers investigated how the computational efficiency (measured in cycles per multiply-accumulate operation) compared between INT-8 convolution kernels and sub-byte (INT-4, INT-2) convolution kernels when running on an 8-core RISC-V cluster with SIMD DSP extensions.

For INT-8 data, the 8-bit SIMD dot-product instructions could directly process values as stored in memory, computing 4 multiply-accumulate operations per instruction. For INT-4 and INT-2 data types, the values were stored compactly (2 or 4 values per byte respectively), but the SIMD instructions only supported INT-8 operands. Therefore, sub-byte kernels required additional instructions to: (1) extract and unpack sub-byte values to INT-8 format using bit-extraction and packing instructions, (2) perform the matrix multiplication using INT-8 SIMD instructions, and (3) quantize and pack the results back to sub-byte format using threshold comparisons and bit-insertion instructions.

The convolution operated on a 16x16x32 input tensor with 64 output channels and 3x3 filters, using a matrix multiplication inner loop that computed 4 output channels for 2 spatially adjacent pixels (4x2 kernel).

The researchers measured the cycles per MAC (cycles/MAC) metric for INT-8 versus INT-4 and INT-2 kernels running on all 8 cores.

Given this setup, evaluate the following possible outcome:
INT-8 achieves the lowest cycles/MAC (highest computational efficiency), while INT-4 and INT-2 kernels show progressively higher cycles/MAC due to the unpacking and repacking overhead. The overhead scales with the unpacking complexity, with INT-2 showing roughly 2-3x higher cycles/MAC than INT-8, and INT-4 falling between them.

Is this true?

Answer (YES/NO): NO